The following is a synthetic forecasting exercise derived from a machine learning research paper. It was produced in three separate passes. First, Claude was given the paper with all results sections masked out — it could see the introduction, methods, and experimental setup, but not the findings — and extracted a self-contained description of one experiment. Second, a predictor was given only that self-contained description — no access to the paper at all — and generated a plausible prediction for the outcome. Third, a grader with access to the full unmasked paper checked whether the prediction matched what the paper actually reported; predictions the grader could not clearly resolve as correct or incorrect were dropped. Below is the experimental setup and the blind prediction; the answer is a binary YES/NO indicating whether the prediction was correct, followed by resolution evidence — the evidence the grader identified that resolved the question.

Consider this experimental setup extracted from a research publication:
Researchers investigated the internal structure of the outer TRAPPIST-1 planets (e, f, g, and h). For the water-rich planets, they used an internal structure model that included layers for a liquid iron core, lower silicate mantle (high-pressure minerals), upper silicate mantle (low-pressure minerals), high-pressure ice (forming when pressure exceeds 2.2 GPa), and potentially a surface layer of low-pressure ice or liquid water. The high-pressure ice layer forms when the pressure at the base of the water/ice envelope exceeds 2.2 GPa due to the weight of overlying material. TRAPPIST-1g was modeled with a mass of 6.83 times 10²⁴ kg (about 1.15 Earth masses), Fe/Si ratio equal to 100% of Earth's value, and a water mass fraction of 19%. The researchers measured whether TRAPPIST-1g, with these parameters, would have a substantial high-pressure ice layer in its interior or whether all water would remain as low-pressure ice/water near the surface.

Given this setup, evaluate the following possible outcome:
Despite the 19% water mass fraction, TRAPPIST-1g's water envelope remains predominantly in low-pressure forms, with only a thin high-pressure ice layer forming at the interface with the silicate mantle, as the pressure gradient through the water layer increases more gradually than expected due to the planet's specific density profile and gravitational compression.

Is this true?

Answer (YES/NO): NO